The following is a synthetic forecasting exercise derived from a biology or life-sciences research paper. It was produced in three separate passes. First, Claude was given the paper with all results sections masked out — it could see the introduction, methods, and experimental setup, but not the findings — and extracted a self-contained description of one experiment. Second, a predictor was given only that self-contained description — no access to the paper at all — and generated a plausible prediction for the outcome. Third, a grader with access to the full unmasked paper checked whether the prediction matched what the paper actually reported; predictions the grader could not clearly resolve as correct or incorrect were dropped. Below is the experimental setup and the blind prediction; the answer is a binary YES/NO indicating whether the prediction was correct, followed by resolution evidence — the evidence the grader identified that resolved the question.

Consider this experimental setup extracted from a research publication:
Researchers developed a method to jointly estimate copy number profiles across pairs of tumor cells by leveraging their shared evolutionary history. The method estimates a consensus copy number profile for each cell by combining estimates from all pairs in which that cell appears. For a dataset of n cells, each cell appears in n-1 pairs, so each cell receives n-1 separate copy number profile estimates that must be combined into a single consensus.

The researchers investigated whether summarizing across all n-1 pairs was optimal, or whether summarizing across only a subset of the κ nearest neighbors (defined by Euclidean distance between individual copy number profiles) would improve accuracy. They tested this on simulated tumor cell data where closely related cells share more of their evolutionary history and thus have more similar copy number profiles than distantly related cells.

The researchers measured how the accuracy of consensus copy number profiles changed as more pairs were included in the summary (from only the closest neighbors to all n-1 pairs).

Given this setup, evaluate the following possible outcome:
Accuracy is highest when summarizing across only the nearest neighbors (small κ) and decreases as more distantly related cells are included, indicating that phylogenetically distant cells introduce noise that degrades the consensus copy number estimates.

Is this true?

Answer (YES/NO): NO